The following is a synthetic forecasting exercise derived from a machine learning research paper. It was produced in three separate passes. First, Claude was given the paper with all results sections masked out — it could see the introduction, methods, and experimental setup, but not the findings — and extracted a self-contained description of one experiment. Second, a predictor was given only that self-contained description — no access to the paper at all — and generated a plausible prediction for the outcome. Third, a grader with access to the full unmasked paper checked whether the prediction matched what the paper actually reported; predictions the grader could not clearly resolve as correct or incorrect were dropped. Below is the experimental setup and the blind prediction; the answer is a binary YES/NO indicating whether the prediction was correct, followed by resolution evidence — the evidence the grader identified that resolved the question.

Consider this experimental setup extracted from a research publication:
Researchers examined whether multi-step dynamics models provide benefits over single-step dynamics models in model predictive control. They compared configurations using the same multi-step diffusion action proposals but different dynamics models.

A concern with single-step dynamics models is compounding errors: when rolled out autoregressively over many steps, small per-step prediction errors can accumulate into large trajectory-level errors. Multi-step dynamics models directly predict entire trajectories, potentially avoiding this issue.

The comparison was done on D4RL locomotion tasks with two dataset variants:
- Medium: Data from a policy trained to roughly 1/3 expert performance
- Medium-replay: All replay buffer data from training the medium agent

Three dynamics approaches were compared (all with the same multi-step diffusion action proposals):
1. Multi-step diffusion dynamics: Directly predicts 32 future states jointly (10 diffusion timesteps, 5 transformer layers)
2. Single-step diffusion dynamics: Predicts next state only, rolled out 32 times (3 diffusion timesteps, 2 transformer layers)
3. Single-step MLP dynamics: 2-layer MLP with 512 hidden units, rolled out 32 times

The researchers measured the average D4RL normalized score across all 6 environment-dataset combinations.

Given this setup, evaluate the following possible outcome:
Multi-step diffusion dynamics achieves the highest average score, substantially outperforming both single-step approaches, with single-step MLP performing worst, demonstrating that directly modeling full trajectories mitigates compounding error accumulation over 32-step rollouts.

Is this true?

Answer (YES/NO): YES